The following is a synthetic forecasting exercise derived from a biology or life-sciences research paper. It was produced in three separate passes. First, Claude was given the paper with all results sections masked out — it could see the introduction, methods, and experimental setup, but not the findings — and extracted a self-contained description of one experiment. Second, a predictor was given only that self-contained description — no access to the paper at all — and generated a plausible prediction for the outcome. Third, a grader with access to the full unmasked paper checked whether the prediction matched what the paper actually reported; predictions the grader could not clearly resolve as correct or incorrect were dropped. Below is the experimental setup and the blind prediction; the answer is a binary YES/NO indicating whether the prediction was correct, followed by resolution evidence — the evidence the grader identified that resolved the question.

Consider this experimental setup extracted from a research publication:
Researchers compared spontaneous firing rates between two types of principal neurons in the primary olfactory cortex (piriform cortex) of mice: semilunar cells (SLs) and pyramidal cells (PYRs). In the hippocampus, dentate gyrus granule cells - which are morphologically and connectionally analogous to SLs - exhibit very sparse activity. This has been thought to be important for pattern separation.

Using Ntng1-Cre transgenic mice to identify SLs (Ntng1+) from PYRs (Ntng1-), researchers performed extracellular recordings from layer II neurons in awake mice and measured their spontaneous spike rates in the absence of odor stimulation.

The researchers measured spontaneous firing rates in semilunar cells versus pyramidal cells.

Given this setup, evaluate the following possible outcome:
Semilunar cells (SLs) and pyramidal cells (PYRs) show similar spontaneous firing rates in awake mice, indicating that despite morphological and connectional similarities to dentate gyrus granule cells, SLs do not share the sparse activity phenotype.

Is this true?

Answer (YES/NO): NO